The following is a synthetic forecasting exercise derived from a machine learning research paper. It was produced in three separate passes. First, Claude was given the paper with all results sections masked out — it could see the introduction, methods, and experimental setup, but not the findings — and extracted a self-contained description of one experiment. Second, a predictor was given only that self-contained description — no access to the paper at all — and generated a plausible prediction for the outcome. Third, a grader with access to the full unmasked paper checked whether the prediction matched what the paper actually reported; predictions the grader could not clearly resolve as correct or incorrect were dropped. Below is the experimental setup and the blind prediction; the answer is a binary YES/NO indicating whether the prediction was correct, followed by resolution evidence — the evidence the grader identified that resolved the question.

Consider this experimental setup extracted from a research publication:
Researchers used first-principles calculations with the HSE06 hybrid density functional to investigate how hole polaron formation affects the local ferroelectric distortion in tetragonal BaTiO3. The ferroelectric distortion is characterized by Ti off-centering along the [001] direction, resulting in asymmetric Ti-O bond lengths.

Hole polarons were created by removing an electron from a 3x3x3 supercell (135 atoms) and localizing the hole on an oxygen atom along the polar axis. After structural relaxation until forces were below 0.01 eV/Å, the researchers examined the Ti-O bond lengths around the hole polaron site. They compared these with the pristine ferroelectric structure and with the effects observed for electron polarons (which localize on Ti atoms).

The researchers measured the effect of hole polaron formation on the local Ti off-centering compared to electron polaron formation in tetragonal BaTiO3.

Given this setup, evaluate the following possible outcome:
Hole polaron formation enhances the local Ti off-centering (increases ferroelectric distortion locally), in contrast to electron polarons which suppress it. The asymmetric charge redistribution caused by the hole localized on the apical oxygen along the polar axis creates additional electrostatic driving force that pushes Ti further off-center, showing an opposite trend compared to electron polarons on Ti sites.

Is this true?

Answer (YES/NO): NO